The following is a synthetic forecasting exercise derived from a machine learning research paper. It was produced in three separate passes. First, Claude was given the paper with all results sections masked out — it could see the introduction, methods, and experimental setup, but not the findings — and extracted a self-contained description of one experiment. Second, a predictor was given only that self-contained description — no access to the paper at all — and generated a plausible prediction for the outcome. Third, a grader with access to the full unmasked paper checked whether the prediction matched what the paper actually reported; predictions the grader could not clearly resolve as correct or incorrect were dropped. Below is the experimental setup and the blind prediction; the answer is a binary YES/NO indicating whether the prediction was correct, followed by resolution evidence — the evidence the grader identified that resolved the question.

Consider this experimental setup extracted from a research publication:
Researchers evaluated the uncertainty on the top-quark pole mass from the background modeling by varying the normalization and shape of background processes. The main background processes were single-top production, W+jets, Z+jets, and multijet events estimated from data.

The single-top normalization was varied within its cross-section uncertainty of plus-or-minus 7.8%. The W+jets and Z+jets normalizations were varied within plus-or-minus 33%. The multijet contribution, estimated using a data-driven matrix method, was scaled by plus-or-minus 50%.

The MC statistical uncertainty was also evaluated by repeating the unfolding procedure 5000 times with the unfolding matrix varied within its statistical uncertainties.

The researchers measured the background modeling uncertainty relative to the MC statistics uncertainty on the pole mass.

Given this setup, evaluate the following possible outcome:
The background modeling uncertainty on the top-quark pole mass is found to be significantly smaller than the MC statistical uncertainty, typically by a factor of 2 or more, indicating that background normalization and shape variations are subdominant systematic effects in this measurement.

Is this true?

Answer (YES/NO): YES